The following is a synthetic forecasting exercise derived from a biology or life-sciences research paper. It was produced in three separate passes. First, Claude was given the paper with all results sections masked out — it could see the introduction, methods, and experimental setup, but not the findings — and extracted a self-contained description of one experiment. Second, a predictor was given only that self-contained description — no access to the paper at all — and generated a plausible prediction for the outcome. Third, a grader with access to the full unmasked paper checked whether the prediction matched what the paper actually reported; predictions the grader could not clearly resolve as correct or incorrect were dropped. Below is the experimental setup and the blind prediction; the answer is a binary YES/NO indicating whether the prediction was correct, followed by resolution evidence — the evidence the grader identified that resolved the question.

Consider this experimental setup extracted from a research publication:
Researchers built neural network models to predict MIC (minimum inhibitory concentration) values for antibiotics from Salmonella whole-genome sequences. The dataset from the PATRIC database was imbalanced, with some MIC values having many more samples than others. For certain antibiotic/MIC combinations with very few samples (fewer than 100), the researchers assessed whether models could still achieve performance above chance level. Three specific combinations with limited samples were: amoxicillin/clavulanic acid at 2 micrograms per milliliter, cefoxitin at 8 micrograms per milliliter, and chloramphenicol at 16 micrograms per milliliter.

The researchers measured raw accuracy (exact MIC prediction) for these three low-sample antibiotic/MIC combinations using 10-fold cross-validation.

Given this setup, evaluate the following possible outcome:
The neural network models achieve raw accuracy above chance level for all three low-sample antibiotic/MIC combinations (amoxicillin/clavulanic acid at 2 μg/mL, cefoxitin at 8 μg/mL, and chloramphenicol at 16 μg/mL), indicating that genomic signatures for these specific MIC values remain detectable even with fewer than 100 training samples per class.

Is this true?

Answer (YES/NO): NO